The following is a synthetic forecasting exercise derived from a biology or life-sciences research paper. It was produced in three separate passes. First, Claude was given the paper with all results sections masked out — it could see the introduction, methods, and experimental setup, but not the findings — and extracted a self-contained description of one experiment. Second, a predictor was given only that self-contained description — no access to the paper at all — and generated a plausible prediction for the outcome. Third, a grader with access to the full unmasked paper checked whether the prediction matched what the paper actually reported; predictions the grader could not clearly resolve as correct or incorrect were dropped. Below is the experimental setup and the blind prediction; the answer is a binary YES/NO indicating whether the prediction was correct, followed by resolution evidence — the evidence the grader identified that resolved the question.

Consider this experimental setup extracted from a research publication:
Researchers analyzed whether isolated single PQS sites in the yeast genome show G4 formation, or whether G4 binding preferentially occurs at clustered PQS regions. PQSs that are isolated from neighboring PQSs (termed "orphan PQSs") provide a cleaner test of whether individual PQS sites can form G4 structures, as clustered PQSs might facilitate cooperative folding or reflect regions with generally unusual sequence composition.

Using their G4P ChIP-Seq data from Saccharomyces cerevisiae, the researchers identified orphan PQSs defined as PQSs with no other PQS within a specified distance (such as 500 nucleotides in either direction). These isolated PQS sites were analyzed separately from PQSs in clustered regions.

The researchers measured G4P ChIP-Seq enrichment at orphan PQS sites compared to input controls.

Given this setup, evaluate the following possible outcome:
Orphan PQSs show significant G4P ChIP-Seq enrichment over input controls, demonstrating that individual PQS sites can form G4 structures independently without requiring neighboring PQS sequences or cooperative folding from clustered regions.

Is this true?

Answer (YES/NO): YES